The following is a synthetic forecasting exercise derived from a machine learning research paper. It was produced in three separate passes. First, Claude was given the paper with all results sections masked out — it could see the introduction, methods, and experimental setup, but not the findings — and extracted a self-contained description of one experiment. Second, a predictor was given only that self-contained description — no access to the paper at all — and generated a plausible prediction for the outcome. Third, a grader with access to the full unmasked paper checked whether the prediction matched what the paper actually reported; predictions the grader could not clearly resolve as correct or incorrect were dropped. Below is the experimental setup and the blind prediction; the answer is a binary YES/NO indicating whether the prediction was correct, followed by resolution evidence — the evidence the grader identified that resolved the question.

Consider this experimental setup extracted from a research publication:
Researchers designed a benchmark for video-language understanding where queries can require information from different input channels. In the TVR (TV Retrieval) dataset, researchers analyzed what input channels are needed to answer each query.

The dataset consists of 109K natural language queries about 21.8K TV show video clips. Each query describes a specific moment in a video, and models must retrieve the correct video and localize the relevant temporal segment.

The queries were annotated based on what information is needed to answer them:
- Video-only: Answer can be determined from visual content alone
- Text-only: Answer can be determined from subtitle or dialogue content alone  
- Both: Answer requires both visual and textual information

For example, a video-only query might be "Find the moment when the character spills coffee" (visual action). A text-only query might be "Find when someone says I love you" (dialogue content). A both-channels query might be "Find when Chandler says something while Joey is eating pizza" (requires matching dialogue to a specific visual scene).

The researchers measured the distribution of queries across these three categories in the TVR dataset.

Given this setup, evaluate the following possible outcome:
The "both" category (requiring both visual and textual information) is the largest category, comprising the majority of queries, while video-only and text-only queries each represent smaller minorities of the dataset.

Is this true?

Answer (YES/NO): NO